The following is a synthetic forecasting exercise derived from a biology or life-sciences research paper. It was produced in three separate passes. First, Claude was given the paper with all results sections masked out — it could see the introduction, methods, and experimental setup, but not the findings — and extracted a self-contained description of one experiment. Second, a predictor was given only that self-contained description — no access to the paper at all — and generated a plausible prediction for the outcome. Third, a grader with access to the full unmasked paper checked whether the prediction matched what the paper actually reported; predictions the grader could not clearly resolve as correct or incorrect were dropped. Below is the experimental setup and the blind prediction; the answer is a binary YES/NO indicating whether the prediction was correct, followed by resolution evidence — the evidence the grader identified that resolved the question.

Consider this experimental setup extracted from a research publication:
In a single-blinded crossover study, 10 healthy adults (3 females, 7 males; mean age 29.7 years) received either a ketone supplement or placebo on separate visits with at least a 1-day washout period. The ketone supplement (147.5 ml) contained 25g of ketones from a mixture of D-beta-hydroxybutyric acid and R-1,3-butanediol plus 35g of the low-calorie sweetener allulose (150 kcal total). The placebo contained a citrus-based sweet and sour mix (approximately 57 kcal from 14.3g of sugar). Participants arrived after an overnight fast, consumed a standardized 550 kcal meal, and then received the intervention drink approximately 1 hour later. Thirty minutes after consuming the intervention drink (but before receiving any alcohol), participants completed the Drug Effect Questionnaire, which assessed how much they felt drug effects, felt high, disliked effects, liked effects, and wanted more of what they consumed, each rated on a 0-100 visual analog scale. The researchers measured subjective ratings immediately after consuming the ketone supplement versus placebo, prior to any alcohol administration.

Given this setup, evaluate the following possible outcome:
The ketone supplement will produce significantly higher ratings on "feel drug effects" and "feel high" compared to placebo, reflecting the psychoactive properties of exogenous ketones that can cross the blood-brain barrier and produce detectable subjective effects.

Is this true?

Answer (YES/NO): NO